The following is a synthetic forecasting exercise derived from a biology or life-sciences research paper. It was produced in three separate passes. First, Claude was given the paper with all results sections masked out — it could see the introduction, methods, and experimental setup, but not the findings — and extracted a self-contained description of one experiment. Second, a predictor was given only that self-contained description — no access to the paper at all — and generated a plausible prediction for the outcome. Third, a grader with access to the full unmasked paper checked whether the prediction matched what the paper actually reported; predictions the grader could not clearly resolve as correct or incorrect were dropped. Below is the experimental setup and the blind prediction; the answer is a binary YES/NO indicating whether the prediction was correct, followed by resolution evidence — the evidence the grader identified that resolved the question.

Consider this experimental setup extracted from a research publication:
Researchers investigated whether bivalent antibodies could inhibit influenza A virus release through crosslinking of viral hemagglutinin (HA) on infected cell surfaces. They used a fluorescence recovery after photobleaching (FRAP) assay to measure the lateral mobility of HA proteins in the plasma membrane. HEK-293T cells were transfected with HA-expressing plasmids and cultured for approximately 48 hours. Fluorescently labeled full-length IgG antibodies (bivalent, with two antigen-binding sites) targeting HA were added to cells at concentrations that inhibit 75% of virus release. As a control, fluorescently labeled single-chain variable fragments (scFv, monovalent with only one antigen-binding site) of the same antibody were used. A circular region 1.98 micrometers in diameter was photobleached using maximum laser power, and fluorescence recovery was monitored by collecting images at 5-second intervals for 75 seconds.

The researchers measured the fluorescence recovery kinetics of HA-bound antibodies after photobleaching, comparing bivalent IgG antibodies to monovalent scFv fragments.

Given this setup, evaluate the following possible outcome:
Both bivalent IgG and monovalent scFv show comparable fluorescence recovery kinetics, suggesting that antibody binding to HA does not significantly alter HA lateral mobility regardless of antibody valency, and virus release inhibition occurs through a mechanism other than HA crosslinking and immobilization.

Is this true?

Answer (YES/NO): NO